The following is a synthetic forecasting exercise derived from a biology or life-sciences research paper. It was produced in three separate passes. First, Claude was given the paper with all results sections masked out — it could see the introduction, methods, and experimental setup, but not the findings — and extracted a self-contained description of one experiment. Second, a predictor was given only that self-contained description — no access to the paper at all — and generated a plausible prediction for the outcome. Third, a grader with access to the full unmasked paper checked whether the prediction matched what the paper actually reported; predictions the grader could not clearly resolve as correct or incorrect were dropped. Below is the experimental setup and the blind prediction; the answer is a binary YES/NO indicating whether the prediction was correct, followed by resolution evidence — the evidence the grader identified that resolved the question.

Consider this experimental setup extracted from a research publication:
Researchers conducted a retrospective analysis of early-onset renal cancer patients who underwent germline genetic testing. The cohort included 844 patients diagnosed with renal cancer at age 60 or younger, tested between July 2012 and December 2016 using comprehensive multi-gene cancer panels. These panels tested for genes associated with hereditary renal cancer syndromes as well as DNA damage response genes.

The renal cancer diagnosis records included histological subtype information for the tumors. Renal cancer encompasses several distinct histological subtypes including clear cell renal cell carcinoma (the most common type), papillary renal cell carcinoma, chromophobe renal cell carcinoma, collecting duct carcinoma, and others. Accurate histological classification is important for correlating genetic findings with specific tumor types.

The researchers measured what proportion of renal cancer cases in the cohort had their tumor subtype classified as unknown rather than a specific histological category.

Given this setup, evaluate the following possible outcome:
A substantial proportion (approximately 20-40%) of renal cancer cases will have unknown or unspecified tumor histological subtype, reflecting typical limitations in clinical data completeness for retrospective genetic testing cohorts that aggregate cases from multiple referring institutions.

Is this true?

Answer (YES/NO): YES